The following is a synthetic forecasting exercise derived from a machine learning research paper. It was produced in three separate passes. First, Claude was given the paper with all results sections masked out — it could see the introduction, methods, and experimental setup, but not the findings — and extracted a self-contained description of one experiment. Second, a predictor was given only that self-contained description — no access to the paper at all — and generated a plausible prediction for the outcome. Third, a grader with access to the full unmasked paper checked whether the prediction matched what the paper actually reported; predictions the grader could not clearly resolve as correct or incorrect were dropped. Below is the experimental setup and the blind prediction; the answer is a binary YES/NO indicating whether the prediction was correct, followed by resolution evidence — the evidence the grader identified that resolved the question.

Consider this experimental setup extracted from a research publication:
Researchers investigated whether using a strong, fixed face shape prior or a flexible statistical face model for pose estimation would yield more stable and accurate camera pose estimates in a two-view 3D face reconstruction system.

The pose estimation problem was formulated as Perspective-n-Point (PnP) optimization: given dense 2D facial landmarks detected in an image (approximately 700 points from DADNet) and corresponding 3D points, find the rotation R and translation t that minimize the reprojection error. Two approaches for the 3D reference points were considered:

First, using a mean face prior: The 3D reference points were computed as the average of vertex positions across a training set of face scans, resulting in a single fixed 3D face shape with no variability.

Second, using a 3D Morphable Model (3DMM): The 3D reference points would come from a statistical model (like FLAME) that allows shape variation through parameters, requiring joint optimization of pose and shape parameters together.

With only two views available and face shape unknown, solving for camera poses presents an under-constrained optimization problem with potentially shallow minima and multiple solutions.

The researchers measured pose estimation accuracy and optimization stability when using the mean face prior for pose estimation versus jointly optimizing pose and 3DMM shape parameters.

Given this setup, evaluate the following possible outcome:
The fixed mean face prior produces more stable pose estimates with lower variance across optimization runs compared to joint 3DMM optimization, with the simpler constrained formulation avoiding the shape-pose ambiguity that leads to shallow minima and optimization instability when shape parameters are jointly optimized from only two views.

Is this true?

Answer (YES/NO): YES